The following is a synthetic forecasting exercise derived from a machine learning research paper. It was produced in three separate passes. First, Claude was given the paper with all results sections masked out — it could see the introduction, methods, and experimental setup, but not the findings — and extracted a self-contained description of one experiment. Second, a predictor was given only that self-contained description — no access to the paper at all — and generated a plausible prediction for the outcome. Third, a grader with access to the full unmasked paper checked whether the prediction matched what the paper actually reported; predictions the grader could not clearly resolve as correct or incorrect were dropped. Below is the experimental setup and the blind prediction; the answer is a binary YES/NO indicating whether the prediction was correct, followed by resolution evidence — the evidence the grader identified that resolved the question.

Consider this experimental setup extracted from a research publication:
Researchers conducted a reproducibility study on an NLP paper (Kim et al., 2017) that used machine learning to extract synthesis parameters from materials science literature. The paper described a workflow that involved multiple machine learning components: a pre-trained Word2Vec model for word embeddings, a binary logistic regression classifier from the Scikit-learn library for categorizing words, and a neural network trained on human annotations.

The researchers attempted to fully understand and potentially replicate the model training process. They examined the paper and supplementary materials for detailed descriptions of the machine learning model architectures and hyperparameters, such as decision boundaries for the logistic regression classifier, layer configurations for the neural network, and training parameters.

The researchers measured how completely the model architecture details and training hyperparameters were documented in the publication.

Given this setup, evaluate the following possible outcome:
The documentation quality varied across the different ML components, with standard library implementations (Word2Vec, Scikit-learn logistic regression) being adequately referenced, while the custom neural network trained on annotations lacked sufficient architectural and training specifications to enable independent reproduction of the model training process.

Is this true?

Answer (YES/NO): NO